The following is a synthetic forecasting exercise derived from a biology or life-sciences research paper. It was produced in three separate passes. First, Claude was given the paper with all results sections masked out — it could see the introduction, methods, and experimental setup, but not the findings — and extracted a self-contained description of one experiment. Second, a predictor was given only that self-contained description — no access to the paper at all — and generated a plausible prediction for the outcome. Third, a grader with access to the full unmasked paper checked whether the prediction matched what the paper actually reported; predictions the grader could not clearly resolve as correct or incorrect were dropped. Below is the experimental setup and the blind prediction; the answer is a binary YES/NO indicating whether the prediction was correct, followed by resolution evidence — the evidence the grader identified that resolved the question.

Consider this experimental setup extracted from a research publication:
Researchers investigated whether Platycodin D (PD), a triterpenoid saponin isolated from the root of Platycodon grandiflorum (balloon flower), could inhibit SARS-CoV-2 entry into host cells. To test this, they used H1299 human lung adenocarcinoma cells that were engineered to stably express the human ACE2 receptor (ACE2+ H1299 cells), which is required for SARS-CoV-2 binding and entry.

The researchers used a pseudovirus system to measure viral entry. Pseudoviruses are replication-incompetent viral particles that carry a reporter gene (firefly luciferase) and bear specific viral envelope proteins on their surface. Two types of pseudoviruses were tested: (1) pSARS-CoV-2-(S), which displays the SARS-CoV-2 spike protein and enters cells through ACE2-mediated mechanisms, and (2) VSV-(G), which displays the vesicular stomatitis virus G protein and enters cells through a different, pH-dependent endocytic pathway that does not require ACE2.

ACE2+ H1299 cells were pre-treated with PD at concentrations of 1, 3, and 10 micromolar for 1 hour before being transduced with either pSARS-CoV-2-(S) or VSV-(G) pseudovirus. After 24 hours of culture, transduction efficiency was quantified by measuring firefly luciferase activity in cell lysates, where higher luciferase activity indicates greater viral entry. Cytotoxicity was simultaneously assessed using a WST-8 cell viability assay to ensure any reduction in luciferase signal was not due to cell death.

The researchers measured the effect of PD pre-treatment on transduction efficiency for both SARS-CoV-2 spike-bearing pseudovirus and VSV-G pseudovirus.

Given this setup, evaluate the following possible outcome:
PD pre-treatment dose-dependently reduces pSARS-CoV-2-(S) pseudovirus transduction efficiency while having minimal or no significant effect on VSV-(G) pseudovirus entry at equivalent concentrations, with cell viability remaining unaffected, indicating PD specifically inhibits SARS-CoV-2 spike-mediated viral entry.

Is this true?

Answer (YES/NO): YES